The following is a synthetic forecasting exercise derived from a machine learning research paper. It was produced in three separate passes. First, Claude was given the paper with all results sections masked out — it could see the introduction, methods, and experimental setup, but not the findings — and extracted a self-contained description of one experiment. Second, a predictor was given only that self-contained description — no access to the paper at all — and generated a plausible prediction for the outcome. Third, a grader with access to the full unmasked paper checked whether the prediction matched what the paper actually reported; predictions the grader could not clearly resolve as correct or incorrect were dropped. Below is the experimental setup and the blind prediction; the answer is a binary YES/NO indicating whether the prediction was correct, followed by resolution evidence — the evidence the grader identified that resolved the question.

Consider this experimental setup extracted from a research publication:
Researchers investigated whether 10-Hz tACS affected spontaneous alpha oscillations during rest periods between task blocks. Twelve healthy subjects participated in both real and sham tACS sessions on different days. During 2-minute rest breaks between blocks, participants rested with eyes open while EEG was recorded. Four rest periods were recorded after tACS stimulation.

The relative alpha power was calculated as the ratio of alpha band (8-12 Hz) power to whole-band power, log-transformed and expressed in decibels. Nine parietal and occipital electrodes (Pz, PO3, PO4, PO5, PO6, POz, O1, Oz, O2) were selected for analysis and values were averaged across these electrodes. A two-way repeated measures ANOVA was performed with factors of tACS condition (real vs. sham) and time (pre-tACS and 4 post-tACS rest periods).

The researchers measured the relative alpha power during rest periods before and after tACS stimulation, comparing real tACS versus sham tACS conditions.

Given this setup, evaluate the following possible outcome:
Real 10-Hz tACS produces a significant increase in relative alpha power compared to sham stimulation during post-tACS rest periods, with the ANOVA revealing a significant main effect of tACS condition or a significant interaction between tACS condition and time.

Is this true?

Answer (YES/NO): NO